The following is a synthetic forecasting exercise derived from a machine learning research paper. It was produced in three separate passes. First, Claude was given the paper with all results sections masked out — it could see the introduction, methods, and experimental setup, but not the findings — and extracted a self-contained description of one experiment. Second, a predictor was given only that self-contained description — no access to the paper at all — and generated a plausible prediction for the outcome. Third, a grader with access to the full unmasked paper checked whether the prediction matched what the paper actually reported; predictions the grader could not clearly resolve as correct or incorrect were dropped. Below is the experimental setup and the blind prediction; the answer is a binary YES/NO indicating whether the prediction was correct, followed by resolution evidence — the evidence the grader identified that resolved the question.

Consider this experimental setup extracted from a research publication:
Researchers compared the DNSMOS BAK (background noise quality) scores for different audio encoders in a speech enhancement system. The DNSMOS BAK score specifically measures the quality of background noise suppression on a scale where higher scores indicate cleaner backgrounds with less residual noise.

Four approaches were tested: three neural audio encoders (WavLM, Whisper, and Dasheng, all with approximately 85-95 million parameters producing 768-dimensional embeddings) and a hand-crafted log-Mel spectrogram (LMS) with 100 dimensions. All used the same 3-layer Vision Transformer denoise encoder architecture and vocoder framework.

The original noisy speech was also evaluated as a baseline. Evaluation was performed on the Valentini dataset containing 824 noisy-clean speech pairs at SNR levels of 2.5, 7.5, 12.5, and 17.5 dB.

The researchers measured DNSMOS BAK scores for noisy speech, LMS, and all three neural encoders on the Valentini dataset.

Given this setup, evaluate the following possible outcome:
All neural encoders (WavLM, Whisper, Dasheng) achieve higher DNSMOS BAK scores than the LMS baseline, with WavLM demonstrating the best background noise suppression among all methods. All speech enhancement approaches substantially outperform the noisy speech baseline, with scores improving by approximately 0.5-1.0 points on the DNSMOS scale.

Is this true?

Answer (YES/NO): NO